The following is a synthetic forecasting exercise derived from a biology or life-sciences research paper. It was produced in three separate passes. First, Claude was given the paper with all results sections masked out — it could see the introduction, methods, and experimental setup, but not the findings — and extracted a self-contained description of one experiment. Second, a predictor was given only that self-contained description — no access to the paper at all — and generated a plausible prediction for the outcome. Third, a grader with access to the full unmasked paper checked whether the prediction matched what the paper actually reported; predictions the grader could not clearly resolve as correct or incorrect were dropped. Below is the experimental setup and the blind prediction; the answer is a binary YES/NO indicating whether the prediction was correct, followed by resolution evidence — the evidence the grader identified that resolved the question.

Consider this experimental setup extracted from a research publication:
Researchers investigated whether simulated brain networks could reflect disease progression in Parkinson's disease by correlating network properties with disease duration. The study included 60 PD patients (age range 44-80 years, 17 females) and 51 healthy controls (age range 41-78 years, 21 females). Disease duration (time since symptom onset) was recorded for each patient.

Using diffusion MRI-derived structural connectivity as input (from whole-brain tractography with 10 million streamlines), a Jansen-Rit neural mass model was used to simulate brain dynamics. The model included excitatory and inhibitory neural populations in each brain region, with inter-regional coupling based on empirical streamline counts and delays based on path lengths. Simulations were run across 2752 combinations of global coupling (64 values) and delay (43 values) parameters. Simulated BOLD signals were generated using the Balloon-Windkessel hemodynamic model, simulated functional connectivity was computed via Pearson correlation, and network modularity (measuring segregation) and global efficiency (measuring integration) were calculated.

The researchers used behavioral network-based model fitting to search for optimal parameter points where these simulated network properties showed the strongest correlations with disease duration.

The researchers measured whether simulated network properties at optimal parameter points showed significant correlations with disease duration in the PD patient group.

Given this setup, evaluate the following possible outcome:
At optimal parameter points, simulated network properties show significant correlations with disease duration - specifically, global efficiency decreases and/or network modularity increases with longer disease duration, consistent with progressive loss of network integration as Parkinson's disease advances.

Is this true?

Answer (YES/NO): YES